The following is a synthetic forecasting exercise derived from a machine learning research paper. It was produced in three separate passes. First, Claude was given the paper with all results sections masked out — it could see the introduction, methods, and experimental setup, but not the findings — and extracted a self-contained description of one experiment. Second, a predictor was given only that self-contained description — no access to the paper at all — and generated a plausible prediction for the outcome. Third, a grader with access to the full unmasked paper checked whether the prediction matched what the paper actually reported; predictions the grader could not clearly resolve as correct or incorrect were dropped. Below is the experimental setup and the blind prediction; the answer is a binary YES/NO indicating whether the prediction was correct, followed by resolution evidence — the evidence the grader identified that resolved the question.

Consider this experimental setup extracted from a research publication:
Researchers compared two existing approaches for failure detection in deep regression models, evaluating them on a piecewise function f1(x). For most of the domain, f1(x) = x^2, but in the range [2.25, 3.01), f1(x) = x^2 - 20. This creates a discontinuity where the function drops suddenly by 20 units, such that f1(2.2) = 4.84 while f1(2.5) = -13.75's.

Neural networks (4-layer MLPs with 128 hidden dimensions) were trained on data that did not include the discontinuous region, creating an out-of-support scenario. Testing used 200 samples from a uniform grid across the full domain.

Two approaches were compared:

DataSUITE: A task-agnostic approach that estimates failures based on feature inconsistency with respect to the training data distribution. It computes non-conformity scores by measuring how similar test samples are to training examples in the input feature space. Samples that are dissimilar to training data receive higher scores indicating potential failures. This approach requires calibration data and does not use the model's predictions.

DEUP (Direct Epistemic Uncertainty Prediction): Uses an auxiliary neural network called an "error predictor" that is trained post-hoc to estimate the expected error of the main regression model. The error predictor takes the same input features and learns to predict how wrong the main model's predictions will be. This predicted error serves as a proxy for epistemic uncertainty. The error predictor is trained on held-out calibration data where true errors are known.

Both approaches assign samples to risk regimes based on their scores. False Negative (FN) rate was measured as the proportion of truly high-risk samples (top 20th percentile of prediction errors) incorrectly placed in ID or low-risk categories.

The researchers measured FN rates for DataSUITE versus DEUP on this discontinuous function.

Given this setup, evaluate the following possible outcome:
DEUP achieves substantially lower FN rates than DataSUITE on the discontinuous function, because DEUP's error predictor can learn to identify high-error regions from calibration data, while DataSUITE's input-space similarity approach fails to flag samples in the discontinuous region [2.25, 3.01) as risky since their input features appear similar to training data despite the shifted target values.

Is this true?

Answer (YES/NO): YES